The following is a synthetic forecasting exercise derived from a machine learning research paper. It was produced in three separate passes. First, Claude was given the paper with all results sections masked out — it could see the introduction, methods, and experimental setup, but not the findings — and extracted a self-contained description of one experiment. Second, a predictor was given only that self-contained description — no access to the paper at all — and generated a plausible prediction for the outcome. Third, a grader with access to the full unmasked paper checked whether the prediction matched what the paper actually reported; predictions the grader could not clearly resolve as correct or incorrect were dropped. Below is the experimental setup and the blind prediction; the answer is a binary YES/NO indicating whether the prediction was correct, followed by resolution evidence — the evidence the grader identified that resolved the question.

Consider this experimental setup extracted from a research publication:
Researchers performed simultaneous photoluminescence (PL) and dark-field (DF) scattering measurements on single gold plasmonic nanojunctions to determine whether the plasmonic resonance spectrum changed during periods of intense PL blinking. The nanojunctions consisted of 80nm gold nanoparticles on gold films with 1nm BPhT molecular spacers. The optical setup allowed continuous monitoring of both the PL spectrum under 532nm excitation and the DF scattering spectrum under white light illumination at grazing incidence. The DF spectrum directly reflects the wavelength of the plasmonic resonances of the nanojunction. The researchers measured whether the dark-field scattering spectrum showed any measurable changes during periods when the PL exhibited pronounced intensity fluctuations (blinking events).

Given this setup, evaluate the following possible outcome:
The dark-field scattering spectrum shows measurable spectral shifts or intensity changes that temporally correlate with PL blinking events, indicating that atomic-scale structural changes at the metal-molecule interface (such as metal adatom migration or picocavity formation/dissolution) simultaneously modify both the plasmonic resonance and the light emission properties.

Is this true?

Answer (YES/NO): NO